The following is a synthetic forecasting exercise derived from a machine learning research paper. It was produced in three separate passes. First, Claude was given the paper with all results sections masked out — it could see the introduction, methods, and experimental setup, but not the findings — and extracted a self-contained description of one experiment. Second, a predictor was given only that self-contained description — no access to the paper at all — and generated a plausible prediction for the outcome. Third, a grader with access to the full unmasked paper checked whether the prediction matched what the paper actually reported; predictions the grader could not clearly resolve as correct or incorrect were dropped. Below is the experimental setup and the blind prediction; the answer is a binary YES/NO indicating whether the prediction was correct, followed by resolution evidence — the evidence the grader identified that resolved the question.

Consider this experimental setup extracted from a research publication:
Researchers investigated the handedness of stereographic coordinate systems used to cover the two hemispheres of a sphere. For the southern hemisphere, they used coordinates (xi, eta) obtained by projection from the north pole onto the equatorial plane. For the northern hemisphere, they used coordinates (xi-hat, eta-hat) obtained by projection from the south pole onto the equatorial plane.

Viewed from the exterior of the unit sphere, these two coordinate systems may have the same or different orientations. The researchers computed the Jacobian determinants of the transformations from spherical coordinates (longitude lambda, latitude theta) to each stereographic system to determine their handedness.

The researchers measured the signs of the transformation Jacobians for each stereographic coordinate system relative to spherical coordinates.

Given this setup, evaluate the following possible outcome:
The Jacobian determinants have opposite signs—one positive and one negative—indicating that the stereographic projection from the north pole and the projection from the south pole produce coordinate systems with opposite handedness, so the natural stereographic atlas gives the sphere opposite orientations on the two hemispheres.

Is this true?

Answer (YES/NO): YES